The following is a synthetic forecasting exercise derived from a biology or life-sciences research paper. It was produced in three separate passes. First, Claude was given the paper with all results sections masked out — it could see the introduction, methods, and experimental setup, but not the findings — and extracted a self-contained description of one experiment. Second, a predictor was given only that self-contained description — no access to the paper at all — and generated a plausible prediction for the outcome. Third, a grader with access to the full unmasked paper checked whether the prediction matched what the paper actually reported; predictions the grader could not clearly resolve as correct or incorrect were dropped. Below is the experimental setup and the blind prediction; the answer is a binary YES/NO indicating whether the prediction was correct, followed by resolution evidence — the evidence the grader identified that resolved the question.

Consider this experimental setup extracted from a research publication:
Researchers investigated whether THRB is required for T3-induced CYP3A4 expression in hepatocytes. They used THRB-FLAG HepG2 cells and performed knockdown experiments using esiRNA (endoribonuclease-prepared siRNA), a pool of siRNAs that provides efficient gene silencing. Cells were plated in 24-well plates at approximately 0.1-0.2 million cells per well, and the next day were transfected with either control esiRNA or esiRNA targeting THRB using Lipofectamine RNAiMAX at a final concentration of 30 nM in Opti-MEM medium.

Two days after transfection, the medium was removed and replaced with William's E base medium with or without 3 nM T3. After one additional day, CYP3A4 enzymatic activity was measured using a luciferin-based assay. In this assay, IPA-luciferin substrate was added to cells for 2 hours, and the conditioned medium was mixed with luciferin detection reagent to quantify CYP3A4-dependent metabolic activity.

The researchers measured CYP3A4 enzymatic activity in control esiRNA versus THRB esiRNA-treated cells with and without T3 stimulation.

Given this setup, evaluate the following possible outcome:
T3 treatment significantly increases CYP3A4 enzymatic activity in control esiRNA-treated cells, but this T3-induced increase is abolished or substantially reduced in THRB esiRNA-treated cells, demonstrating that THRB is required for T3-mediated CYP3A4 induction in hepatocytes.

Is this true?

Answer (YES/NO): YES